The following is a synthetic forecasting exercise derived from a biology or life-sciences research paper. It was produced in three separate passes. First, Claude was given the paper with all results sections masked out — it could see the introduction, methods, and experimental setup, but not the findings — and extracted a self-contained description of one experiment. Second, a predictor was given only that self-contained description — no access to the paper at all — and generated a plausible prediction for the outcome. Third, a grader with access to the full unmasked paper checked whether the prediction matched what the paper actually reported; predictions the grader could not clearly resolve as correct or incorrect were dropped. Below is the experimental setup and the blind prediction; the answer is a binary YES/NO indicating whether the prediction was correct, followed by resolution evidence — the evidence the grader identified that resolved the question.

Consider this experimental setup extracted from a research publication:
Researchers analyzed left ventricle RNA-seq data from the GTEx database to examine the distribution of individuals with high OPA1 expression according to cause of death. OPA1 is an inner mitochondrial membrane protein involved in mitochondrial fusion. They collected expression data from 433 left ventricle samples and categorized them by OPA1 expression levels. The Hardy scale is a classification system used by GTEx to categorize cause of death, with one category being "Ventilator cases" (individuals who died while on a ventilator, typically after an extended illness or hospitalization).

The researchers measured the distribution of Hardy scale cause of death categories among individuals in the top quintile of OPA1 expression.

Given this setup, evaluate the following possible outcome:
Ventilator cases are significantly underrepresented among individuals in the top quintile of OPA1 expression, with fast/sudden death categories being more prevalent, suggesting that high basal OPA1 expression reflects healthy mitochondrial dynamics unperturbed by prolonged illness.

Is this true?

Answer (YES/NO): NO